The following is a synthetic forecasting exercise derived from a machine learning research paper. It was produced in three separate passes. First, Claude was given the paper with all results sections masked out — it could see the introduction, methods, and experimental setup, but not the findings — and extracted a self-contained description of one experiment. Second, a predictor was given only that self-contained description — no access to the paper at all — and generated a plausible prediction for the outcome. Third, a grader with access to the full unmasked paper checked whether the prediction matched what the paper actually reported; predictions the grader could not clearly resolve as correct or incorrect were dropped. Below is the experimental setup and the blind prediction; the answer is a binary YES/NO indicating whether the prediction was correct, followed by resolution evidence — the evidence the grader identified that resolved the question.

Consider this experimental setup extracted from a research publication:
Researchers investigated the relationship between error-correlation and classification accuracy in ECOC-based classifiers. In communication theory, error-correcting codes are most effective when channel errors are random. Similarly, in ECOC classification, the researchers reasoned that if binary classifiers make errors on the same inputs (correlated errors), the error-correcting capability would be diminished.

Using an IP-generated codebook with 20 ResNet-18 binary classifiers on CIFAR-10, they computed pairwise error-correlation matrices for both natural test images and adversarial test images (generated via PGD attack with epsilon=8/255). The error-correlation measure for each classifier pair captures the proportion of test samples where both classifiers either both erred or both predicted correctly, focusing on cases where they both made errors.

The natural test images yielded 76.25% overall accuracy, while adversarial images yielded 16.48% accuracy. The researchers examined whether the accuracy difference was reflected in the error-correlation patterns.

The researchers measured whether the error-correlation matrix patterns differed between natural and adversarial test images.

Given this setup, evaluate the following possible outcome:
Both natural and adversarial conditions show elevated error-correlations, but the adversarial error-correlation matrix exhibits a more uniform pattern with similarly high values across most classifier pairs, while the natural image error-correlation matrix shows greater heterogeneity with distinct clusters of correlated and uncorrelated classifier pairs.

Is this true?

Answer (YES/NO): NO